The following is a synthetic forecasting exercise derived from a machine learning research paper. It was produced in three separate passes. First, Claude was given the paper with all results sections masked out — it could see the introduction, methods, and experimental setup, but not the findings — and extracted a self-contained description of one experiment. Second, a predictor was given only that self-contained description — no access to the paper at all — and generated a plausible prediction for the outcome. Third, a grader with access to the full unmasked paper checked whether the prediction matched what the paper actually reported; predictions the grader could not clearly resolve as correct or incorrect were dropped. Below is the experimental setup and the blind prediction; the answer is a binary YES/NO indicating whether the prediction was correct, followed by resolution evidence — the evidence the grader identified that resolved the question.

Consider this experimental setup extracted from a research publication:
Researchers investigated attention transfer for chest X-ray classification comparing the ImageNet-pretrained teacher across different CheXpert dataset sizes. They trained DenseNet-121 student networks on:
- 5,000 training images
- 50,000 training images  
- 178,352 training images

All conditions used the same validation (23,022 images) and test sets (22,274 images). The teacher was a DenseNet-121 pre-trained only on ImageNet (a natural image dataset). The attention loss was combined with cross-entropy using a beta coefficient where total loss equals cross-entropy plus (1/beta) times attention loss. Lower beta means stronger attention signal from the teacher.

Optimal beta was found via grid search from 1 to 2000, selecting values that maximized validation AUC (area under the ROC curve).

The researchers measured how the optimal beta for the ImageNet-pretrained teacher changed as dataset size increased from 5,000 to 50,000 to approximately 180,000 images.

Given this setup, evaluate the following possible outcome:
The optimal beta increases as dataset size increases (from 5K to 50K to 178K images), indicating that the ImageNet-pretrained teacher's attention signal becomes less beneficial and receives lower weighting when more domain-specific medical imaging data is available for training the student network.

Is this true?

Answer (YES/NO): NO